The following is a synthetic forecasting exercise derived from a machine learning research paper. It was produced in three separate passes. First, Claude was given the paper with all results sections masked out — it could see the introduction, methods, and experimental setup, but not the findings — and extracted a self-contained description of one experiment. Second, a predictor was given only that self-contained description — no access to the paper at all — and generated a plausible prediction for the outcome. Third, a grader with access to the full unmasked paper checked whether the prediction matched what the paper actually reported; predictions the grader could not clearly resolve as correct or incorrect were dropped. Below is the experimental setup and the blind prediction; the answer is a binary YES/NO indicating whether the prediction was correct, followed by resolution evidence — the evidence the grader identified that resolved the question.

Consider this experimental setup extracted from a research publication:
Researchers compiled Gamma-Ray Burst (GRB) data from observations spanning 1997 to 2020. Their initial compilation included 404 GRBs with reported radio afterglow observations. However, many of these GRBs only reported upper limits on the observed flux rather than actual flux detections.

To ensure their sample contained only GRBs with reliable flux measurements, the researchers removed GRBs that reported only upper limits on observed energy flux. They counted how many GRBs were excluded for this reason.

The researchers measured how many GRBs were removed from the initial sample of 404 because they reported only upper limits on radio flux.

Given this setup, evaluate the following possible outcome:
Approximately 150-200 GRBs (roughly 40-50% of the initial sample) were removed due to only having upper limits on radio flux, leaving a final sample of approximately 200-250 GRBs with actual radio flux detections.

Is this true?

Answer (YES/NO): YES